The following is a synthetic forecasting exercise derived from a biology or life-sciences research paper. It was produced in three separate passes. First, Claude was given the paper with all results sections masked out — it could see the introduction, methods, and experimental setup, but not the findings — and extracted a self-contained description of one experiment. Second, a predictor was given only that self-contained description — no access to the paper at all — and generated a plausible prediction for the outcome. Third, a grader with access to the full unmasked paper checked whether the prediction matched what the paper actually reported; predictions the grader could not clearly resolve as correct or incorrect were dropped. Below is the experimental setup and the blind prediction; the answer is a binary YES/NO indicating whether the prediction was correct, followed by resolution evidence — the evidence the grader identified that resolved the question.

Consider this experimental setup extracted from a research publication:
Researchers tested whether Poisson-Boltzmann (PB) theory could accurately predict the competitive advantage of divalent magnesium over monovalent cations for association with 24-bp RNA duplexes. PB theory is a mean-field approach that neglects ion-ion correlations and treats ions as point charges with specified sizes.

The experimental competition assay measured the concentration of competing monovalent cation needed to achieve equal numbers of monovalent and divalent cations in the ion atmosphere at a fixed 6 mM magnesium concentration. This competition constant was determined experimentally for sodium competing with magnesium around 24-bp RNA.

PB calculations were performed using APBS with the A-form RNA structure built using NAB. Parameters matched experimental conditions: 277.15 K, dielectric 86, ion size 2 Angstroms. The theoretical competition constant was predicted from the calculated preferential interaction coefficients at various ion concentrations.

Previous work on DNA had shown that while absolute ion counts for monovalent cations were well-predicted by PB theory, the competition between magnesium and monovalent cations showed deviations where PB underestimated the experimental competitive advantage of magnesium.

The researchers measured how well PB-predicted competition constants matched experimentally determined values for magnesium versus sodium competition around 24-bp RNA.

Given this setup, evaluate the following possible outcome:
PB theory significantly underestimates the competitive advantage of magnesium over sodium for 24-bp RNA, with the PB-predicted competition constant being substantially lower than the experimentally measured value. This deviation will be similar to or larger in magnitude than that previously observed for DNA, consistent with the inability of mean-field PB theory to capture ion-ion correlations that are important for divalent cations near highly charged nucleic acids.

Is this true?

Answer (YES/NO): YES